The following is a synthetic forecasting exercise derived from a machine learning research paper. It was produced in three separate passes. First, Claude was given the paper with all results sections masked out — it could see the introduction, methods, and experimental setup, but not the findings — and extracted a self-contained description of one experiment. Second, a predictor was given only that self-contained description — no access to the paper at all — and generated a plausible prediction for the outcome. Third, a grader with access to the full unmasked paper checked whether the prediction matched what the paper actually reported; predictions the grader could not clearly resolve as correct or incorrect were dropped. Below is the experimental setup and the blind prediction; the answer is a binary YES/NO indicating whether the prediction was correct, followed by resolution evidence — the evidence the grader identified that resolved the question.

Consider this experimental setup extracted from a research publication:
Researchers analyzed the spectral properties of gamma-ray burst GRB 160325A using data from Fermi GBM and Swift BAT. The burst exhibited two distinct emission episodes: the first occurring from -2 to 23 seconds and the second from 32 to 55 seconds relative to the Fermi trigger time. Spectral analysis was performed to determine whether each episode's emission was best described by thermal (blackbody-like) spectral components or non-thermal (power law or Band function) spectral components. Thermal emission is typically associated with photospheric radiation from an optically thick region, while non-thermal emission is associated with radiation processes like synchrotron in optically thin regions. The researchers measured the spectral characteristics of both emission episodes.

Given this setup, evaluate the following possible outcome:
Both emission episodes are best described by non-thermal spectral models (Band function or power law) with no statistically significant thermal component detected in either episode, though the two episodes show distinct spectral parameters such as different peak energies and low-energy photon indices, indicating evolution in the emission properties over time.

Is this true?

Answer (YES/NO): NO